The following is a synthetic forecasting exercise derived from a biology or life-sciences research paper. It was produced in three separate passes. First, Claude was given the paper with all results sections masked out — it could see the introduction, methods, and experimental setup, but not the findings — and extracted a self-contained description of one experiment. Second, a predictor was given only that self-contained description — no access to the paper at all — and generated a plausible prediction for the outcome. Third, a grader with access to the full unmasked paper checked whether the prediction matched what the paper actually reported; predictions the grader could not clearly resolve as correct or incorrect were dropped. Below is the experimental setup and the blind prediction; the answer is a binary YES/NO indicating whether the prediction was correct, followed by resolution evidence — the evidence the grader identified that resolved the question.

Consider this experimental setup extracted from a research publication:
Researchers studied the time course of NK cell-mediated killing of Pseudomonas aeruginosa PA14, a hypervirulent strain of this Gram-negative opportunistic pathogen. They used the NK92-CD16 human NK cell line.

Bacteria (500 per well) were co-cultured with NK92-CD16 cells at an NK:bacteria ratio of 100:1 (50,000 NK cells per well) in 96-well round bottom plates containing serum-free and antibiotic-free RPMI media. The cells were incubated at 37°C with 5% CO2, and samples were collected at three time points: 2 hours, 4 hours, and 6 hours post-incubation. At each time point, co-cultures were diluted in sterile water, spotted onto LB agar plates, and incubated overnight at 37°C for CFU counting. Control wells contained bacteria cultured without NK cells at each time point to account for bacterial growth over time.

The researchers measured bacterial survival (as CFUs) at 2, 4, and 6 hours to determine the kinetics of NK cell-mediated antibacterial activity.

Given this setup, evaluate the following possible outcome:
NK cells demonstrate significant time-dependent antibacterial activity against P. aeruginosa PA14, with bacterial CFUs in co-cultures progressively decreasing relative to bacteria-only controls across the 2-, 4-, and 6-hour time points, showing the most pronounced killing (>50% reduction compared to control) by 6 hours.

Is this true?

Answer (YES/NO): NO